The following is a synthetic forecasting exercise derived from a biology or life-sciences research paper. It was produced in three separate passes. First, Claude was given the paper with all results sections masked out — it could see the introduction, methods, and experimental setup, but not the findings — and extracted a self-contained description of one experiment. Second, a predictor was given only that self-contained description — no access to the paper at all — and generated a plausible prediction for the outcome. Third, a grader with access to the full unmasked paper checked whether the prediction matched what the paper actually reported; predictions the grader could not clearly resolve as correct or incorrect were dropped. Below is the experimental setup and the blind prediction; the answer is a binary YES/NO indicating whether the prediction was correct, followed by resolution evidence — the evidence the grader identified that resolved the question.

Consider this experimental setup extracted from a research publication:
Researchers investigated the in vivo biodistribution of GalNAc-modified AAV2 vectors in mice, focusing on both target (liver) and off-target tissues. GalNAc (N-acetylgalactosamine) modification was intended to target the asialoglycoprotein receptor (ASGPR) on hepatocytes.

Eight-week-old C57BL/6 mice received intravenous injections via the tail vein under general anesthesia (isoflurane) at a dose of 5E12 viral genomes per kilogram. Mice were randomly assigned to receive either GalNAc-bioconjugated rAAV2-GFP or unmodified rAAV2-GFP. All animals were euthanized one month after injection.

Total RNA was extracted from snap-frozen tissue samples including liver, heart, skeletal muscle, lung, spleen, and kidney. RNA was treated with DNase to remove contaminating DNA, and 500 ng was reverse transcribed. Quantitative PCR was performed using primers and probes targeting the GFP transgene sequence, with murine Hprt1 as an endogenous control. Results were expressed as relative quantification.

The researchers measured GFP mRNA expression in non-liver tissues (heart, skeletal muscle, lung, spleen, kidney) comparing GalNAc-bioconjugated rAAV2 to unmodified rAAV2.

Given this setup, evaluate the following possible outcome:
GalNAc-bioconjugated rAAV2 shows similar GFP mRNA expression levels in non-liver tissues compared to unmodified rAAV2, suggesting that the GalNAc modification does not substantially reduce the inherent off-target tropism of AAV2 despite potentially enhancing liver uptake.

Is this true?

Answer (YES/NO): YES